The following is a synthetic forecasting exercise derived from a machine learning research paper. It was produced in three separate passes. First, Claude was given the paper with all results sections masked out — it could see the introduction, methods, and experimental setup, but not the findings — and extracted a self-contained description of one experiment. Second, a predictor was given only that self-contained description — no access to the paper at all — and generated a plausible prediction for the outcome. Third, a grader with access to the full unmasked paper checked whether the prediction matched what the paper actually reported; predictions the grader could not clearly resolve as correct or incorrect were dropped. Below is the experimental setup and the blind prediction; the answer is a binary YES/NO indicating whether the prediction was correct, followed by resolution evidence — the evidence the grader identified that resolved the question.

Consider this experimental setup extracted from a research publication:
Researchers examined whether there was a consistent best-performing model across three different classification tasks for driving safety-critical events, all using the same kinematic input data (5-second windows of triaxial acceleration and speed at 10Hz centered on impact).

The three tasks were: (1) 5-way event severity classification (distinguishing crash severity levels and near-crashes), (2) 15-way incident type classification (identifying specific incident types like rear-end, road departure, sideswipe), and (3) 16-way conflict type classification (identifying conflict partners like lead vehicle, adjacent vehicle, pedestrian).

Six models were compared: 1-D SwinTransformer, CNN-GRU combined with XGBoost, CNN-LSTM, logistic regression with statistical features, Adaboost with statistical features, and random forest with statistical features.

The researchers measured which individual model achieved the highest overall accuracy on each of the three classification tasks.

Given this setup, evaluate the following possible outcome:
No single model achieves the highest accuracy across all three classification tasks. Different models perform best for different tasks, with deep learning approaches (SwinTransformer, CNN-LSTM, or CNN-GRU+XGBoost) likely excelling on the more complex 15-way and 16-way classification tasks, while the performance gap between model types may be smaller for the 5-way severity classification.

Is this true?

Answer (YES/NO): NO